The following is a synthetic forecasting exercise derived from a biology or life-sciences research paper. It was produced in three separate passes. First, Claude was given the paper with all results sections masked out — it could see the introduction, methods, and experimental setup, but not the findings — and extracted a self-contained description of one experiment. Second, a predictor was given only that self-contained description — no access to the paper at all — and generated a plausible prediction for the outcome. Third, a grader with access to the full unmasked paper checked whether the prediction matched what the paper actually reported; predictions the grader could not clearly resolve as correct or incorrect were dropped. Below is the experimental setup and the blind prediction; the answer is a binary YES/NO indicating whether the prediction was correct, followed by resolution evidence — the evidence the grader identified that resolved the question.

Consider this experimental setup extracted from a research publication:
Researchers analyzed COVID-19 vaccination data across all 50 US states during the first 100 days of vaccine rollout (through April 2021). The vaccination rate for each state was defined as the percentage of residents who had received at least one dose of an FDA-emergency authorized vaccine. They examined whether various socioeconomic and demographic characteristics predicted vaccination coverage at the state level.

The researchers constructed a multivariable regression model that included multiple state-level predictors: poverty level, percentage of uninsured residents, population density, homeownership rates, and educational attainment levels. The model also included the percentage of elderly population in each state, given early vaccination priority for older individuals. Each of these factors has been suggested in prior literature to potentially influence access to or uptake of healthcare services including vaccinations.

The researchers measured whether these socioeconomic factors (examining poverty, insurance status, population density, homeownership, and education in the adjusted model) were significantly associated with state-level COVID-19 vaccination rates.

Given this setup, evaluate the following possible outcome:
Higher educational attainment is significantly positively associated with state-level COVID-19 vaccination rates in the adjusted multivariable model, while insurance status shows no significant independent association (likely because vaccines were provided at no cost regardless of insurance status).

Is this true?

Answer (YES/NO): NO